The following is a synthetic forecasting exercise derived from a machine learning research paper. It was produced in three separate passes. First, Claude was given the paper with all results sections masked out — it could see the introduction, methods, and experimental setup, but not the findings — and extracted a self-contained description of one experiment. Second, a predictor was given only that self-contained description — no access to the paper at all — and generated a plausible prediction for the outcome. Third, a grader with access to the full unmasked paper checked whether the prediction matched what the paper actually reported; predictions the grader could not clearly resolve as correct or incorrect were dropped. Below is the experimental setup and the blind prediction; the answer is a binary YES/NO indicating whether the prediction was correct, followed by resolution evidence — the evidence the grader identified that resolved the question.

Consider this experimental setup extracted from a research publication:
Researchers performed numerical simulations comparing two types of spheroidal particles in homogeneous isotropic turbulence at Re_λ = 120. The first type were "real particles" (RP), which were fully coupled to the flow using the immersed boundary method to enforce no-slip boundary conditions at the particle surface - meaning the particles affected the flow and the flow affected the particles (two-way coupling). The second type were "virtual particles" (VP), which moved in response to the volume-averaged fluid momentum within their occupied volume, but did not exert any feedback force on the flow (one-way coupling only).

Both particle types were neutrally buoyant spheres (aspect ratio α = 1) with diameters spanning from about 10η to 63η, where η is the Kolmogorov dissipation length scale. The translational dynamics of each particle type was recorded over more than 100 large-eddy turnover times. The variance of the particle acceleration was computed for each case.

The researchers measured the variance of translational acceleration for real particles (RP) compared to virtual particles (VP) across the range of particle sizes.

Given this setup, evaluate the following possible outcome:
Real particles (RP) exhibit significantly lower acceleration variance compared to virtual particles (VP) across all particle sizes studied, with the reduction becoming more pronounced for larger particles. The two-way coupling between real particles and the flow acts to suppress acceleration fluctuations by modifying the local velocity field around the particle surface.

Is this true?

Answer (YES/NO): NO